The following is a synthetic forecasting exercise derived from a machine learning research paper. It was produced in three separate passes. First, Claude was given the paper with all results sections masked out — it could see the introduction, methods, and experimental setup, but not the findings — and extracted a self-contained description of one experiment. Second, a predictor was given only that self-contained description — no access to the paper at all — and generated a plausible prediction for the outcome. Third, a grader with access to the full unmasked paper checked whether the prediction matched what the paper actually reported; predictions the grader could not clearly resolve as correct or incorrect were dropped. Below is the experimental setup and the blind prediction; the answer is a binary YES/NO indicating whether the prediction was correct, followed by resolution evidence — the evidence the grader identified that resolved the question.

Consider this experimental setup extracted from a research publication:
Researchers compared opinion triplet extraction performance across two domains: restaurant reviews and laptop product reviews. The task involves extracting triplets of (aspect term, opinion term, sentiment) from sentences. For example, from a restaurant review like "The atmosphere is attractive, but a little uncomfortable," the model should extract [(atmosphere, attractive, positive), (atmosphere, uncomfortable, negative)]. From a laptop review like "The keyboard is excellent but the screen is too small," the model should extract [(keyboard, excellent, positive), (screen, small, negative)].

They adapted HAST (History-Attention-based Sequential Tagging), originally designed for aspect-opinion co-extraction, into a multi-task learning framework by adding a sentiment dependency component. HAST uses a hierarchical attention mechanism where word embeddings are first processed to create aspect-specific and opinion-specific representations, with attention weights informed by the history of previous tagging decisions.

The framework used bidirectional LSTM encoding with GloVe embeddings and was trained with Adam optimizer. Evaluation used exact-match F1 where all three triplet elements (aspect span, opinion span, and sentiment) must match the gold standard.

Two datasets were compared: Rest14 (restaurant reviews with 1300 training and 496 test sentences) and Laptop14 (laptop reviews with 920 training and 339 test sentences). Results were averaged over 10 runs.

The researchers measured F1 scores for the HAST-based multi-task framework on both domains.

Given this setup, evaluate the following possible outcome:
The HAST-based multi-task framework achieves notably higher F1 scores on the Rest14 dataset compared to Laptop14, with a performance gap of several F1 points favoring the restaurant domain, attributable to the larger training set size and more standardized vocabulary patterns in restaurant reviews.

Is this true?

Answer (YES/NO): NO